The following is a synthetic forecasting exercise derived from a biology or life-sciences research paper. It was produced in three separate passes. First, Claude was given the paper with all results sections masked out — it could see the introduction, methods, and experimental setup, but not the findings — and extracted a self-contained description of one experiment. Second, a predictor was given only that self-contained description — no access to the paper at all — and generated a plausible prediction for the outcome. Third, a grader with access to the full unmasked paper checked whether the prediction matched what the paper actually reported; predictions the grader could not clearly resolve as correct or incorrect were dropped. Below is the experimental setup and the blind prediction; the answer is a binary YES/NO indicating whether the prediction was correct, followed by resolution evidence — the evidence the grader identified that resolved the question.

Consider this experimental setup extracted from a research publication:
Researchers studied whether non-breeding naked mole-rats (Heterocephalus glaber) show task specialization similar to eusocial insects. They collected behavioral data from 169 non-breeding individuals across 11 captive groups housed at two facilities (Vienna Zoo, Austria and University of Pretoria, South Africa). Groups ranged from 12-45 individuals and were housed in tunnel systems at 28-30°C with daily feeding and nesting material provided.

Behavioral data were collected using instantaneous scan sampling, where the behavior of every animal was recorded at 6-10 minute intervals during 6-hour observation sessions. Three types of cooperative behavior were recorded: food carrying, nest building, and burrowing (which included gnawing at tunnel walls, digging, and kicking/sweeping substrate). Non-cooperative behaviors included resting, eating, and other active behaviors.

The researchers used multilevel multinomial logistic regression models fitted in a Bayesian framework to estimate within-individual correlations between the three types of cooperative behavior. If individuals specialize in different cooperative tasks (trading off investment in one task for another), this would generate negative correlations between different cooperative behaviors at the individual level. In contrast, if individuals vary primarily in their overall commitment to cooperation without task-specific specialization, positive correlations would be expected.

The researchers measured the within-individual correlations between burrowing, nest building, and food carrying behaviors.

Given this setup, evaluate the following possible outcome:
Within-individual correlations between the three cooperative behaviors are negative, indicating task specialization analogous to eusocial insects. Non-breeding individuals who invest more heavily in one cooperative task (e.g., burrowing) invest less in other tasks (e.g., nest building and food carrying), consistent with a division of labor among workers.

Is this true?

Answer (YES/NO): NO